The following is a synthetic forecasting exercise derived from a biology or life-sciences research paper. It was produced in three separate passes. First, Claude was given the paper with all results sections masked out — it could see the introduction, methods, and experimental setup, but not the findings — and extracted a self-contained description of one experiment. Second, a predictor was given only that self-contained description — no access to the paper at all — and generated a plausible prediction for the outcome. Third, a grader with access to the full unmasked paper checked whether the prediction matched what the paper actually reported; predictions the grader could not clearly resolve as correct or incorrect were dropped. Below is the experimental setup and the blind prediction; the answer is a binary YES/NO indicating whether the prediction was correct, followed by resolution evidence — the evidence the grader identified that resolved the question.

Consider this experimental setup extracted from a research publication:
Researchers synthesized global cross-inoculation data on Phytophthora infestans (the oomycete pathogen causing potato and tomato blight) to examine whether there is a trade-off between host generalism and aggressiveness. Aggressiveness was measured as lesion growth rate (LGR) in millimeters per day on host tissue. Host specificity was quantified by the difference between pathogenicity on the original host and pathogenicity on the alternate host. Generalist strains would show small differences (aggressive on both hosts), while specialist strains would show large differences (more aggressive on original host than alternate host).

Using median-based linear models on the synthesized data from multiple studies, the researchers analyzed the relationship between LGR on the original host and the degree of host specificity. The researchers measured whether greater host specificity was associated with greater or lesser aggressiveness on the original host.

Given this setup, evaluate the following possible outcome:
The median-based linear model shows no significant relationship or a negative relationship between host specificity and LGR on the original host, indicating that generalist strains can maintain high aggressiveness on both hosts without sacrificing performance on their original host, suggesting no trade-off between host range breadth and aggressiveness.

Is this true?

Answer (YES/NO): NO